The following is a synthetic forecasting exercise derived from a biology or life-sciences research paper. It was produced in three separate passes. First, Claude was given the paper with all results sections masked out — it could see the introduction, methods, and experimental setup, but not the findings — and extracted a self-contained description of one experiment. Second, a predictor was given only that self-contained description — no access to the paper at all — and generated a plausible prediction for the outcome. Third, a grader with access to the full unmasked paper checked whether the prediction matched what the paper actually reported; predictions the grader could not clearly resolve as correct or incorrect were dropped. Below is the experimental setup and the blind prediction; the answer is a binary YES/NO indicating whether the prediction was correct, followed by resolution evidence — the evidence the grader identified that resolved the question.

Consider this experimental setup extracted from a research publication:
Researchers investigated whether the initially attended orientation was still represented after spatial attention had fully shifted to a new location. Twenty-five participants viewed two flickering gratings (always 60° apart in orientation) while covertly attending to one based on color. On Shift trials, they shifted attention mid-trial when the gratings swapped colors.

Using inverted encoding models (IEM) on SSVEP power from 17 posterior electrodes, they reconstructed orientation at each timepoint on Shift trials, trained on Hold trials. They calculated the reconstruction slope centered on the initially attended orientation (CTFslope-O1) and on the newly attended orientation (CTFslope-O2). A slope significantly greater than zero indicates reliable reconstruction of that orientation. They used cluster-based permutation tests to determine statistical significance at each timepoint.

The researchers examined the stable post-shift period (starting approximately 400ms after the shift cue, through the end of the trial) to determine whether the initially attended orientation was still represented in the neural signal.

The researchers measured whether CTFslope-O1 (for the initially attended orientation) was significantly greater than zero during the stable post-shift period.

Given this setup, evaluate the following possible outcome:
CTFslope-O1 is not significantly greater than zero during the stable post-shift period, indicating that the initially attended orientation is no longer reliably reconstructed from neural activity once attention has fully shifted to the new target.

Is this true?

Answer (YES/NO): YES